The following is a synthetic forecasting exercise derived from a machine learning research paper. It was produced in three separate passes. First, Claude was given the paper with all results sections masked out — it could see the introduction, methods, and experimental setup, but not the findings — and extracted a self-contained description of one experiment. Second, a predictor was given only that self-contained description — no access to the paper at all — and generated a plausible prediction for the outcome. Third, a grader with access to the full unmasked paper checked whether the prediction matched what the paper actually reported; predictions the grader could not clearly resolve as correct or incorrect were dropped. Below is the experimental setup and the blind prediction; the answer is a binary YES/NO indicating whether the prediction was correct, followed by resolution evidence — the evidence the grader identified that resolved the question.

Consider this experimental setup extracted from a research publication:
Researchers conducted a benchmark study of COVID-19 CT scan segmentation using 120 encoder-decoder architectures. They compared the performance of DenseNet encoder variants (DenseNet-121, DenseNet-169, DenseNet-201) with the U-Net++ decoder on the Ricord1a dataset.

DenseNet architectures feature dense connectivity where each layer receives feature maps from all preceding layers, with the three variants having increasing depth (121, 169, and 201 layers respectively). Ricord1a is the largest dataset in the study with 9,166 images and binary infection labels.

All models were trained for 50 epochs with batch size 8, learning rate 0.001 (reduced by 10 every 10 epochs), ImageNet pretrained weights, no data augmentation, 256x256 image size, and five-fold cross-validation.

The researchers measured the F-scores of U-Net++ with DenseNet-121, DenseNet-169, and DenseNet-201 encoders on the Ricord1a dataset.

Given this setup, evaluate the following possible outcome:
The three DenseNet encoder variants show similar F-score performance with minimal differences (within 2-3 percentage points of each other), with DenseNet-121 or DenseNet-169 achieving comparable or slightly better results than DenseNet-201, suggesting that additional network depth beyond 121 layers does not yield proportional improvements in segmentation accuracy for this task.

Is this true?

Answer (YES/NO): YES